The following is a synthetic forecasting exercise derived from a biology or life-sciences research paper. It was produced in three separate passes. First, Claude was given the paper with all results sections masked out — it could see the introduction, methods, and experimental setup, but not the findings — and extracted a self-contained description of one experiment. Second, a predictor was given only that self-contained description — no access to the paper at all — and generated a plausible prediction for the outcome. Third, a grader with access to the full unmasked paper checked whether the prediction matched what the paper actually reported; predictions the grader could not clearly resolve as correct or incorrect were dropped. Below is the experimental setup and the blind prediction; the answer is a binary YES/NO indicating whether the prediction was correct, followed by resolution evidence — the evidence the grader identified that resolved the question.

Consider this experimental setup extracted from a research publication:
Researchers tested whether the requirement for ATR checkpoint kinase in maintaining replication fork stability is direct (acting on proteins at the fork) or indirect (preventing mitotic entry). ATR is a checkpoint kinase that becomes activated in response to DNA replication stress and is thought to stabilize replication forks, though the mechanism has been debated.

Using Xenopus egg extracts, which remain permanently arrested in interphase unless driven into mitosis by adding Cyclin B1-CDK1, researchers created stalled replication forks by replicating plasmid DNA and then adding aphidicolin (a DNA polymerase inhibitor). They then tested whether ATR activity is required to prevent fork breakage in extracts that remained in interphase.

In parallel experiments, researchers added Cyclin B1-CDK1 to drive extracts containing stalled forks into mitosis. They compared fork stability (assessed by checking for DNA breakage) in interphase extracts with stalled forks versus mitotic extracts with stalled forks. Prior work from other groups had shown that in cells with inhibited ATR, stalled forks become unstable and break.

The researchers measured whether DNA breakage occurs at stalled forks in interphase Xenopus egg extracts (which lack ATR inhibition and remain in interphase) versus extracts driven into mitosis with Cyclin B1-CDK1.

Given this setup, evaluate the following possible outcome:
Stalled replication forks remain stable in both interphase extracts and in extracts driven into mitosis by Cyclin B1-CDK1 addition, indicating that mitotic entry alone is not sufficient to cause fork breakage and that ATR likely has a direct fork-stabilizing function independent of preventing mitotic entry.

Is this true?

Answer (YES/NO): NO